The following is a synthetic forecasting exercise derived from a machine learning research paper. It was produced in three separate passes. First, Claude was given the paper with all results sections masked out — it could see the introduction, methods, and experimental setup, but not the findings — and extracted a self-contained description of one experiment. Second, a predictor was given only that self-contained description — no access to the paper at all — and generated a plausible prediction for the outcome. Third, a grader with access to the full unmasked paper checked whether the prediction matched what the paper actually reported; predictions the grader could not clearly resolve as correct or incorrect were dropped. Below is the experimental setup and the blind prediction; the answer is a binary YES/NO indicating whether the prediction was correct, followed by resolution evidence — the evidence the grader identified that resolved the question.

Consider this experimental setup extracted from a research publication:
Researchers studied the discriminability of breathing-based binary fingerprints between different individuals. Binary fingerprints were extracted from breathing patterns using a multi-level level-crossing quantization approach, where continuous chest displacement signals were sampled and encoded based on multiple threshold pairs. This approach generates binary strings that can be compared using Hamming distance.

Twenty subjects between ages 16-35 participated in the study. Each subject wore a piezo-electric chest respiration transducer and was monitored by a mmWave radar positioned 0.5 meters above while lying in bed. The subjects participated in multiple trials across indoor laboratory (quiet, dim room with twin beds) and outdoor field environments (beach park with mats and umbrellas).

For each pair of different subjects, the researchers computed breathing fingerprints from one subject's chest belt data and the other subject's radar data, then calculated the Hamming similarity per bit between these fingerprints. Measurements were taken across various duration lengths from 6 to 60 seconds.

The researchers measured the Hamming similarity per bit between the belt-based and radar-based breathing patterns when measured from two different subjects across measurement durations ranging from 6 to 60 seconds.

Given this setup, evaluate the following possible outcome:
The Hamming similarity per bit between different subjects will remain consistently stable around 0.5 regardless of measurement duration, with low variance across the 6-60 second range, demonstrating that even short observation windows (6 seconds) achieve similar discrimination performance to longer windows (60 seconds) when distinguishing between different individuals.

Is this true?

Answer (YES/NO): NO